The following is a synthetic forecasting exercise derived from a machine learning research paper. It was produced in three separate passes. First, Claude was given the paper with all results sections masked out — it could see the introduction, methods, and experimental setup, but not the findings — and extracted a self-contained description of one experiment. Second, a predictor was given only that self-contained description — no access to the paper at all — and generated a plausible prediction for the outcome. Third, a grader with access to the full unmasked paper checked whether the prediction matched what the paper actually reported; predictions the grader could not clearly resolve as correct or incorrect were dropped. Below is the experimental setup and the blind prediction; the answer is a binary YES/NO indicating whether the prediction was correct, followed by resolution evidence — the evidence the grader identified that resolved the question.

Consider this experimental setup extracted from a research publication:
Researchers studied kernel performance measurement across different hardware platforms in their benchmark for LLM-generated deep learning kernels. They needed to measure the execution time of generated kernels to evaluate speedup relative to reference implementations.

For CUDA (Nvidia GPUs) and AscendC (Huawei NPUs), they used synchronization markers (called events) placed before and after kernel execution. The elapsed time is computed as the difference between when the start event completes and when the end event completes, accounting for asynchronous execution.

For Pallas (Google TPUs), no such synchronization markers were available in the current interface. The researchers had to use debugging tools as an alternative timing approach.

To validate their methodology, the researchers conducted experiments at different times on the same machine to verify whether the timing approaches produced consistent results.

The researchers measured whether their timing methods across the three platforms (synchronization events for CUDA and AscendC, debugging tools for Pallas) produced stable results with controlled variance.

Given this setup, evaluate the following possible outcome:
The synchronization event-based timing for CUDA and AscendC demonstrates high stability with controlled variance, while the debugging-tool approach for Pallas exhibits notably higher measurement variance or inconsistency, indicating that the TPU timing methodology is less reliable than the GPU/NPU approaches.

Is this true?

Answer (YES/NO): NO